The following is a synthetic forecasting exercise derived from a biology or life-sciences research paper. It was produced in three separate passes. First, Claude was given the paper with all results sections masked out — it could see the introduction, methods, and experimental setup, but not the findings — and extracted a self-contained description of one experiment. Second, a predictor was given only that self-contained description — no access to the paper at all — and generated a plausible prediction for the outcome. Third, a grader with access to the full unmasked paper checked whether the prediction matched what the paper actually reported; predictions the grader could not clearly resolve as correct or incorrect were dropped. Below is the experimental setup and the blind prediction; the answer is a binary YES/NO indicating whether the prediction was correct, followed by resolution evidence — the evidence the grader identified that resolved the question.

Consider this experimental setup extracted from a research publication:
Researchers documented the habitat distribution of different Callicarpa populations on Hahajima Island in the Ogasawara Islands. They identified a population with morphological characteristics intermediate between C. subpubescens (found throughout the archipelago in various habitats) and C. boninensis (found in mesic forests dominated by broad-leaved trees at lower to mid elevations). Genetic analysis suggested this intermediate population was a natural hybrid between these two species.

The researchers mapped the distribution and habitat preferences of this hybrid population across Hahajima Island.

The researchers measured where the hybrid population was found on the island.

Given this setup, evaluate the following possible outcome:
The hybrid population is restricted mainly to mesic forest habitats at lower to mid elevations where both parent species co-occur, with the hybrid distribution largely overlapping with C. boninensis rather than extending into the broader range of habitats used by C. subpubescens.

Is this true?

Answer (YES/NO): NO